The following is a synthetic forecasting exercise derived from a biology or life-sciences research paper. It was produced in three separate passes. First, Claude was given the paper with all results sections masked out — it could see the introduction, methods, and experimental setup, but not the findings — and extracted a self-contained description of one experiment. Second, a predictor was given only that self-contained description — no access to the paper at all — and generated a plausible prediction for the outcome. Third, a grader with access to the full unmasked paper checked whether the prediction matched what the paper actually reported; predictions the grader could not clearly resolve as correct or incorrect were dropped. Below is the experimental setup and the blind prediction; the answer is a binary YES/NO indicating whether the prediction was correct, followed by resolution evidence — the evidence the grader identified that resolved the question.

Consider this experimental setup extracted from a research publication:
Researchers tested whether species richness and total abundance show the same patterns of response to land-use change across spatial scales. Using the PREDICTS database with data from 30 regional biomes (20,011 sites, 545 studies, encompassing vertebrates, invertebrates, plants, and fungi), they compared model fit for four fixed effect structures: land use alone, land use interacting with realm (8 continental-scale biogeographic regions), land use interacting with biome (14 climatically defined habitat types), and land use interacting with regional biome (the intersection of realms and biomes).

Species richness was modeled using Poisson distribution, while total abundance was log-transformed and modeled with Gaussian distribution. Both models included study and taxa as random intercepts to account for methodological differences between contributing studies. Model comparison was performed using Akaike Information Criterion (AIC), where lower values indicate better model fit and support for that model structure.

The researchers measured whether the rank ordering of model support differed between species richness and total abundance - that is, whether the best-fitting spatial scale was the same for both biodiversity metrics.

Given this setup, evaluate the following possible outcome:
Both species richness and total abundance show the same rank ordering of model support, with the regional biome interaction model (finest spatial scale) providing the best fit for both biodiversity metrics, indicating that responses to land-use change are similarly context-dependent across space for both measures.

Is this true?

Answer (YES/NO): YES